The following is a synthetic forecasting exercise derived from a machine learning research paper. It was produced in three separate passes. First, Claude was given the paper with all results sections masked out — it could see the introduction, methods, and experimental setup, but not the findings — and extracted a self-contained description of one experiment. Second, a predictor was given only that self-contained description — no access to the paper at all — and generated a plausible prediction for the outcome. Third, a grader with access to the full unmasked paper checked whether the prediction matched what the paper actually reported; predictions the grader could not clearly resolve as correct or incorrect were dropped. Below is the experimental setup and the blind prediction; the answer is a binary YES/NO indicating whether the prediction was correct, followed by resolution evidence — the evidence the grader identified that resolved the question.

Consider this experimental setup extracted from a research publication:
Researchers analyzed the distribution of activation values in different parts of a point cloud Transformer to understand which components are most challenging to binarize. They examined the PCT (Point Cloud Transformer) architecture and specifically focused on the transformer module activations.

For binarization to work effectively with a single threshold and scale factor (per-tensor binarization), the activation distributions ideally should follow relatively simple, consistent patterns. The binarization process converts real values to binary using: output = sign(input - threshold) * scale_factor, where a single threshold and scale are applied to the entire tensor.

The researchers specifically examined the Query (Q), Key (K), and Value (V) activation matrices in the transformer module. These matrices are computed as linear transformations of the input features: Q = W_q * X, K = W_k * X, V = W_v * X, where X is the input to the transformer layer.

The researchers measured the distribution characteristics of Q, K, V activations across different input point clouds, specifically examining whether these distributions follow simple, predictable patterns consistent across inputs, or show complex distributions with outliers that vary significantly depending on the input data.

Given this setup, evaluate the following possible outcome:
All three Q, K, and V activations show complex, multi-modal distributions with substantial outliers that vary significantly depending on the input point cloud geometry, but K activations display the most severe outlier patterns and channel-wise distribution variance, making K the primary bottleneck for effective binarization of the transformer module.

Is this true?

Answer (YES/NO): NO